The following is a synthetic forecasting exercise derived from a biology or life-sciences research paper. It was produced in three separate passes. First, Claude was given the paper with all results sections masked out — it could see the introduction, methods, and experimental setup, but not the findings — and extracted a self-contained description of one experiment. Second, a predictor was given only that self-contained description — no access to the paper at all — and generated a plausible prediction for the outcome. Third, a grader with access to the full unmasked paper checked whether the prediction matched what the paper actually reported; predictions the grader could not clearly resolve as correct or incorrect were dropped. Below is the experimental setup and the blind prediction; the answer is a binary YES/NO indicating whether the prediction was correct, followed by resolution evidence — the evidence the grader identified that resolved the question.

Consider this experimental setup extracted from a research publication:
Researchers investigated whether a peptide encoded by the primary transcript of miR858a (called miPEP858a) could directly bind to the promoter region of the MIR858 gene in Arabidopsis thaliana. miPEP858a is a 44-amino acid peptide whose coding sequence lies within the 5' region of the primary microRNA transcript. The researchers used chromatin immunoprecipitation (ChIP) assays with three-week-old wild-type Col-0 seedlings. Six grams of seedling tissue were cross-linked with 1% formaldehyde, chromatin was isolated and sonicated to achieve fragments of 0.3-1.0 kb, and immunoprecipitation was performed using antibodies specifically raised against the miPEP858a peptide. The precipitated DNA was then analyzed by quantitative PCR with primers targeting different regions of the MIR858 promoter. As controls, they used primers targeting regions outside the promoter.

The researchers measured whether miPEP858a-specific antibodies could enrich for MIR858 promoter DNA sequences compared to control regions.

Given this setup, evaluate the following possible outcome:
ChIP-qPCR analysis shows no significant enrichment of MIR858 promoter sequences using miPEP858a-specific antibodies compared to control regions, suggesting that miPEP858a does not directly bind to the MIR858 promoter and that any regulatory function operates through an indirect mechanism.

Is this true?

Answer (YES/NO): NO